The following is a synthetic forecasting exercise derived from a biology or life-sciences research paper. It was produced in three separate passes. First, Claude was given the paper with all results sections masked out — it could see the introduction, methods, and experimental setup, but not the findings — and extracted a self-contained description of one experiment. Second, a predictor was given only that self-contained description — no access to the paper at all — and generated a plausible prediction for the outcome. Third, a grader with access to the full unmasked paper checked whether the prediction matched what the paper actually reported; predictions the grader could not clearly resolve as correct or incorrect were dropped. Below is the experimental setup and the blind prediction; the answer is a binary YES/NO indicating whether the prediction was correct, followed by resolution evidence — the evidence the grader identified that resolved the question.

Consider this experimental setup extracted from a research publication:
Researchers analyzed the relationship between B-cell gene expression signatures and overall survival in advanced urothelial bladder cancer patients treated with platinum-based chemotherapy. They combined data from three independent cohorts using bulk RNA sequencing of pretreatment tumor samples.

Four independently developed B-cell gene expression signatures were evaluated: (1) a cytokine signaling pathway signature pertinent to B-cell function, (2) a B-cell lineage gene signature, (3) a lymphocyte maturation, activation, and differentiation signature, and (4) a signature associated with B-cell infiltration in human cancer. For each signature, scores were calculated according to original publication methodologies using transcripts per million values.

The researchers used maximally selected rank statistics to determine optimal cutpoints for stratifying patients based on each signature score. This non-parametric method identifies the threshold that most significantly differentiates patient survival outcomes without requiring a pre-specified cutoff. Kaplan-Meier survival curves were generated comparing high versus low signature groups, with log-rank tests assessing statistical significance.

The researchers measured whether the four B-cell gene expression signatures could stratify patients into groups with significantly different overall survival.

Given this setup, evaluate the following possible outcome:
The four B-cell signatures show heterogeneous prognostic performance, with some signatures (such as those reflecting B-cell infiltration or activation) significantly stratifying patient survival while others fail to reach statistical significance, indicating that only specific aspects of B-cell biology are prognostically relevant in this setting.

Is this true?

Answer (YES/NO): NO